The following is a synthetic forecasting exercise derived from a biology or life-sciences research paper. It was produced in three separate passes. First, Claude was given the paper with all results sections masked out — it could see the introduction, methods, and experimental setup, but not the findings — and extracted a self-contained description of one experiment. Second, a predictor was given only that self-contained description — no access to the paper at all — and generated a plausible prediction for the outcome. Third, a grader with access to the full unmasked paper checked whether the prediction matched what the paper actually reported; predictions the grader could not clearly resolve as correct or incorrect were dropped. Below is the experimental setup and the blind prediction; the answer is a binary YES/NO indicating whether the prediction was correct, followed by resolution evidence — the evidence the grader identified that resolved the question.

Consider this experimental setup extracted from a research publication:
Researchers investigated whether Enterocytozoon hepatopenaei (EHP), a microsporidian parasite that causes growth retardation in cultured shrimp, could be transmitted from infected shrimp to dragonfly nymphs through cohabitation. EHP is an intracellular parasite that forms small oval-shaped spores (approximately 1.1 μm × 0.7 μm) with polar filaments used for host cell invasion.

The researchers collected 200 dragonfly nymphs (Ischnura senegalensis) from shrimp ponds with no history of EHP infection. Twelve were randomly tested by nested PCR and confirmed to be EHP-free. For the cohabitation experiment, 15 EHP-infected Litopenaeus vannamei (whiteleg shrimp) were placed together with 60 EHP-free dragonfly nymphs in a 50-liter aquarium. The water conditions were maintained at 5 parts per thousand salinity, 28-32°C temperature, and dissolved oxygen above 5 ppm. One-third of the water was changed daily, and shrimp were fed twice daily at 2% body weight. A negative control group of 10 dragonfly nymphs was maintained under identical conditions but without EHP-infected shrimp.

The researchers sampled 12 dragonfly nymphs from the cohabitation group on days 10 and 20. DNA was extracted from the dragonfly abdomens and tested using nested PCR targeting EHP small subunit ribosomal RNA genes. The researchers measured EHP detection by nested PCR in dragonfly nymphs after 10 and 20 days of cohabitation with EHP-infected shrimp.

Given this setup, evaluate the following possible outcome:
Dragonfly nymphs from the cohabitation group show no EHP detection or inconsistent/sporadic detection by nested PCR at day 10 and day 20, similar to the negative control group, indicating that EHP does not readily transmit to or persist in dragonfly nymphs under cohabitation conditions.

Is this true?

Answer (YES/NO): NO